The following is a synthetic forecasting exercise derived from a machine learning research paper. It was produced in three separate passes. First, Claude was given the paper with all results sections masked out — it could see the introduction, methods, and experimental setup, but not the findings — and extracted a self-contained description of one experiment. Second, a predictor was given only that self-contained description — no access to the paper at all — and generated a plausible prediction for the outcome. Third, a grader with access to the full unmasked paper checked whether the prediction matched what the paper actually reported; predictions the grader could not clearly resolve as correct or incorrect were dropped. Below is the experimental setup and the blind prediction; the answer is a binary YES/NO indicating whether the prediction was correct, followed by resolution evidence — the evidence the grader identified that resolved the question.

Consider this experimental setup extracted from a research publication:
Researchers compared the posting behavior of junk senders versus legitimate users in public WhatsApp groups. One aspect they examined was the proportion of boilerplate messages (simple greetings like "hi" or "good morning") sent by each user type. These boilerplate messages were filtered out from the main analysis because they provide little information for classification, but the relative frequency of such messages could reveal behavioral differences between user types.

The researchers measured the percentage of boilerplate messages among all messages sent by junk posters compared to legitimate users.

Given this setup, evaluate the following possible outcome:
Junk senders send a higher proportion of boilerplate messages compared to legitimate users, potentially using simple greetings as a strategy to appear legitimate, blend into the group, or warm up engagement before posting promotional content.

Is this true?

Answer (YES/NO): NO